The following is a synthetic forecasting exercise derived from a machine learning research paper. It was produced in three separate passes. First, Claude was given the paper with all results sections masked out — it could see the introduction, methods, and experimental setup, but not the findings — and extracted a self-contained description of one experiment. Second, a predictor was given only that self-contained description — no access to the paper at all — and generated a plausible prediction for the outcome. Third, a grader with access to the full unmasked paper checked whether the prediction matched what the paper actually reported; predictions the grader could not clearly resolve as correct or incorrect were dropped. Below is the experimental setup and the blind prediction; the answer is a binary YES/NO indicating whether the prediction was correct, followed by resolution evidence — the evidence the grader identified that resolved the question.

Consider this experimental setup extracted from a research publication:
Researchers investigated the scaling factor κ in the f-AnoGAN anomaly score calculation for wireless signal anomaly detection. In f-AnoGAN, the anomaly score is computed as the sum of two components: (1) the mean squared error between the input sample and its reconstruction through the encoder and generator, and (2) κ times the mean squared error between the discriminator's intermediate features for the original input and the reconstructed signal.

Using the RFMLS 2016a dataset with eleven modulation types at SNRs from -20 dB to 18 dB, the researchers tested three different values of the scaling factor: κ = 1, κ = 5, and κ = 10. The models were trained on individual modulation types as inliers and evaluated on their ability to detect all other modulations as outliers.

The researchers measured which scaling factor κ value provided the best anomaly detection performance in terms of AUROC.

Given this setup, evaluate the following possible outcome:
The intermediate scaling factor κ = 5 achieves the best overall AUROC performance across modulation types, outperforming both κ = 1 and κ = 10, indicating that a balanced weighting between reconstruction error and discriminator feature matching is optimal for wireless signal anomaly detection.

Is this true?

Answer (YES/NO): NO